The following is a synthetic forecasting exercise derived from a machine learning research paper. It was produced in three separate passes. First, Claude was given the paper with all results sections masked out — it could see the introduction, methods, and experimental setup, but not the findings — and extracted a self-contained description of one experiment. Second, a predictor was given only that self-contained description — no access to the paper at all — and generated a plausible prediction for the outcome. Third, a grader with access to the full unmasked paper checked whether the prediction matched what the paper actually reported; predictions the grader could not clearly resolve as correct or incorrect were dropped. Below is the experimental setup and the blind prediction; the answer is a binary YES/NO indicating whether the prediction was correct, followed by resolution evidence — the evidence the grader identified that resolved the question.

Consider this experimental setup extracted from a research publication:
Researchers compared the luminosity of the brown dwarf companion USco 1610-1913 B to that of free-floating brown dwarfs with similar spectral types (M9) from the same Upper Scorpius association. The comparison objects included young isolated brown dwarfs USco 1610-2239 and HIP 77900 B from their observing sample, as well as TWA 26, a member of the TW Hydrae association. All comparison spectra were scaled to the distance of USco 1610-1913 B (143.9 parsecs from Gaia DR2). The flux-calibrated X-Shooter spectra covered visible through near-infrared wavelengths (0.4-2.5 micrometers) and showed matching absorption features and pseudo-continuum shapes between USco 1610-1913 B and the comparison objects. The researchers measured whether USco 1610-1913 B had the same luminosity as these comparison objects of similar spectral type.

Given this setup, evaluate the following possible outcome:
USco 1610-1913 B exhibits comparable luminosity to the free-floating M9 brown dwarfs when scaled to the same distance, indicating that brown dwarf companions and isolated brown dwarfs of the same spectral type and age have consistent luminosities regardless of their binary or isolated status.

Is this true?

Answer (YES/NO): NO